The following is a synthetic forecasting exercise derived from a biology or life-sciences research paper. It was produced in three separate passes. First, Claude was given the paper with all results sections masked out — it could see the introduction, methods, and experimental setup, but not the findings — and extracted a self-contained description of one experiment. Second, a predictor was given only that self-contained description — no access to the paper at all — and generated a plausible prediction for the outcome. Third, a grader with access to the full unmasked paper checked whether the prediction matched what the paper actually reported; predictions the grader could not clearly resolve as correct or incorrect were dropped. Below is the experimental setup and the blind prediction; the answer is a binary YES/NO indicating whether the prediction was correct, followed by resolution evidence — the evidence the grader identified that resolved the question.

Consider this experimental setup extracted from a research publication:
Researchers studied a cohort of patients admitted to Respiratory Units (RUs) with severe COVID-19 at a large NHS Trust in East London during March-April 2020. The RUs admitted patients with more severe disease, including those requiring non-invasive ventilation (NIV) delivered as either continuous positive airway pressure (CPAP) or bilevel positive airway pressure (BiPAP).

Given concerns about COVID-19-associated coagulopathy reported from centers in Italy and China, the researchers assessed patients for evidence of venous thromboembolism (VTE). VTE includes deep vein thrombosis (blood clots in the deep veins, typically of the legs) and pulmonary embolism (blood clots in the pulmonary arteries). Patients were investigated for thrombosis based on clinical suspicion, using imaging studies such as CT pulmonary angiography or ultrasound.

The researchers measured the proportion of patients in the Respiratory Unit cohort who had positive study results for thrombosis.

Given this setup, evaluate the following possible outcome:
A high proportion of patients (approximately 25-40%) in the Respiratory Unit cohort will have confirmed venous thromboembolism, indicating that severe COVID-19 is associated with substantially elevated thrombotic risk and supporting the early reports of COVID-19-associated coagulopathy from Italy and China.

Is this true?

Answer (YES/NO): NO